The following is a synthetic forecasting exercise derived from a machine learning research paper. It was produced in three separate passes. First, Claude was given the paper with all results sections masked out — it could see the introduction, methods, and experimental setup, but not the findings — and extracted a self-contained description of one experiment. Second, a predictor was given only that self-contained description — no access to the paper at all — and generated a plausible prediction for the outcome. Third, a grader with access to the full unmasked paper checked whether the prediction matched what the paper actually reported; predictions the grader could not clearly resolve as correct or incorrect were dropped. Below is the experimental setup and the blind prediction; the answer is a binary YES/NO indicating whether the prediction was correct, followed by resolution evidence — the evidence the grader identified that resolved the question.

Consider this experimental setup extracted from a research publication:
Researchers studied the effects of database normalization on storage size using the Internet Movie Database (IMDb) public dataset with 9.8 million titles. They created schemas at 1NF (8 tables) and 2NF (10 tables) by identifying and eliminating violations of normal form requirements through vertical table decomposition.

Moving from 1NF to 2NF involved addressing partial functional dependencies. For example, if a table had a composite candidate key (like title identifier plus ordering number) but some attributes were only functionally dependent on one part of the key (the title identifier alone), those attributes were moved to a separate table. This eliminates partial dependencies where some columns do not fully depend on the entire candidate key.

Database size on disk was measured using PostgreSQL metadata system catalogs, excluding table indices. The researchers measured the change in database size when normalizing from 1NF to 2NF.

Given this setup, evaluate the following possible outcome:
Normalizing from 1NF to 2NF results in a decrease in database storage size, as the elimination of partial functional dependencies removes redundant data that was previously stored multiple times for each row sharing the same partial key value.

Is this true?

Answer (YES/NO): YES